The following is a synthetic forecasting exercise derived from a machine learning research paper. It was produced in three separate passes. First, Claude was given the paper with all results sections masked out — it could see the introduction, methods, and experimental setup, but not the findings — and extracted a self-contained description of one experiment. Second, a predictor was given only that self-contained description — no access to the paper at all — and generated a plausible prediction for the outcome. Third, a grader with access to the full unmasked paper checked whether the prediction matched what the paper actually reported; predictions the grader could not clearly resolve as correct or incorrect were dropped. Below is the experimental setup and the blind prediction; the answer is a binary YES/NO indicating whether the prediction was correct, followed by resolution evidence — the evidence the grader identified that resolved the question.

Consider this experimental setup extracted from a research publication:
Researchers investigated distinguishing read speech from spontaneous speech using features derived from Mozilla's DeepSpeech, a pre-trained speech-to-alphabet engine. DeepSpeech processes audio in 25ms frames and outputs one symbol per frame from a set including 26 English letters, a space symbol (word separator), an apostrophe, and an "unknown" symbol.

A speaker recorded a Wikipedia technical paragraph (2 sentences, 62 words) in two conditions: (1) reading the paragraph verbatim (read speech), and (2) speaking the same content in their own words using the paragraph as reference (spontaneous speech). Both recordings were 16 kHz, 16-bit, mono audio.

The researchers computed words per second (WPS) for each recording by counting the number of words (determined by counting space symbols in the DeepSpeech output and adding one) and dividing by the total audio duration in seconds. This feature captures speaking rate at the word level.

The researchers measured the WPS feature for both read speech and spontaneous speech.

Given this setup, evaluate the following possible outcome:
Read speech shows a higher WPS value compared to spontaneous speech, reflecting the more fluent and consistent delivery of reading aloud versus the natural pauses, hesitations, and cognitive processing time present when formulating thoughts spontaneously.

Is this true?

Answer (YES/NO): YES